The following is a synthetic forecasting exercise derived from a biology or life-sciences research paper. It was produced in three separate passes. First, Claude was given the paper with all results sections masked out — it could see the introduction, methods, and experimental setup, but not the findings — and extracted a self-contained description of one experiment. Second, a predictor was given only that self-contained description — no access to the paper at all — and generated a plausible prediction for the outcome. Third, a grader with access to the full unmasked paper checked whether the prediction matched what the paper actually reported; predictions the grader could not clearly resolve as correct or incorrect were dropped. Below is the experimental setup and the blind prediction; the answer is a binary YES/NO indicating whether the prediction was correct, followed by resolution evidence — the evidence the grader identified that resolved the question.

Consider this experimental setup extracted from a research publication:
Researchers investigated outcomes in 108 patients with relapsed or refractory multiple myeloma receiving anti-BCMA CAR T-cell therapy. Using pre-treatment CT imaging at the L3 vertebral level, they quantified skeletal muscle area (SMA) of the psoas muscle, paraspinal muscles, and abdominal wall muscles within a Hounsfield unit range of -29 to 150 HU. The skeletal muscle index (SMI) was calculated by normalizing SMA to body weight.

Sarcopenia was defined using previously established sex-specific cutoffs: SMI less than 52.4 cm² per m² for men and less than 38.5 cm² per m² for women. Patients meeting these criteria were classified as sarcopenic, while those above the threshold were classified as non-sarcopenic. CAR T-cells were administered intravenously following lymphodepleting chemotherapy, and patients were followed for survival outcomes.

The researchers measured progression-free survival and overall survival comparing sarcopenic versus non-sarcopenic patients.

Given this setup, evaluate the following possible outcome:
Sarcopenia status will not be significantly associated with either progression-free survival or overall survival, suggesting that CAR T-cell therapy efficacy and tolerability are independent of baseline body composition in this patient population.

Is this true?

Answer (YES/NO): NO